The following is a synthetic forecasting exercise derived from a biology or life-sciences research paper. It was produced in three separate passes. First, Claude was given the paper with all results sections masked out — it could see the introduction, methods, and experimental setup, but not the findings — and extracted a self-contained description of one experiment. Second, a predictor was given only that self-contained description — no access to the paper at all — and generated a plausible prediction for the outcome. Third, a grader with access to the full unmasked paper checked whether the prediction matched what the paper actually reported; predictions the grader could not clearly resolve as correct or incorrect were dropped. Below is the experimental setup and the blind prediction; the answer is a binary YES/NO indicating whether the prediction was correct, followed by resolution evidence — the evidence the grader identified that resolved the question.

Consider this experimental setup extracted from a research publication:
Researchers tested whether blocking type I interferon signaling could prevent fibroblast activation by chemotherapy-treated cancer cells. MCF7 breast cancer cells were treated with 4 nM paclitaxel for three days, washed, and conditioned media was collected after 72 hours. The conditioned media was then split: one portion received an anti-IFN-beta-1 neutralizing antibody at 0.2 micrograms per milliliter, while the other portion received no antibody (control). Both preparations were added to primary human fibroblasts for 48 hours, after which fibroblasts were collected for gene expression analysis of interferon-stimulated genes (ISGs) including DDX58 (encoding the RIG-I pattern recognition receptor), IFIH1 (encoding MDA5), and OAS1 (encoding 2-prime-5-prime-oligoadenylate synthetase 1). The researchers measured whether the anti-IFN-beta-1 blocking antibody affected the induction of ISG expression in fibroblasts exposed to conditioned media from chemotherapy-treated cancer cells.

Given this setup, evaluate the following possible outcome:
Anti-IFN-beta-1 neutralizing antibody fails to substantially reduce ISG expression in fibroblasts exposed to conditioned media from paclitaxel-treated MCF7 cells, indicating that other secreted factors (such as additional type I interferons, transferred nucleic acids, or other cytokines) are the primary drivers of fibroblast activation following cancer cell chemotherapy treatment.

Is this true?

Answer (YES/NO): NO